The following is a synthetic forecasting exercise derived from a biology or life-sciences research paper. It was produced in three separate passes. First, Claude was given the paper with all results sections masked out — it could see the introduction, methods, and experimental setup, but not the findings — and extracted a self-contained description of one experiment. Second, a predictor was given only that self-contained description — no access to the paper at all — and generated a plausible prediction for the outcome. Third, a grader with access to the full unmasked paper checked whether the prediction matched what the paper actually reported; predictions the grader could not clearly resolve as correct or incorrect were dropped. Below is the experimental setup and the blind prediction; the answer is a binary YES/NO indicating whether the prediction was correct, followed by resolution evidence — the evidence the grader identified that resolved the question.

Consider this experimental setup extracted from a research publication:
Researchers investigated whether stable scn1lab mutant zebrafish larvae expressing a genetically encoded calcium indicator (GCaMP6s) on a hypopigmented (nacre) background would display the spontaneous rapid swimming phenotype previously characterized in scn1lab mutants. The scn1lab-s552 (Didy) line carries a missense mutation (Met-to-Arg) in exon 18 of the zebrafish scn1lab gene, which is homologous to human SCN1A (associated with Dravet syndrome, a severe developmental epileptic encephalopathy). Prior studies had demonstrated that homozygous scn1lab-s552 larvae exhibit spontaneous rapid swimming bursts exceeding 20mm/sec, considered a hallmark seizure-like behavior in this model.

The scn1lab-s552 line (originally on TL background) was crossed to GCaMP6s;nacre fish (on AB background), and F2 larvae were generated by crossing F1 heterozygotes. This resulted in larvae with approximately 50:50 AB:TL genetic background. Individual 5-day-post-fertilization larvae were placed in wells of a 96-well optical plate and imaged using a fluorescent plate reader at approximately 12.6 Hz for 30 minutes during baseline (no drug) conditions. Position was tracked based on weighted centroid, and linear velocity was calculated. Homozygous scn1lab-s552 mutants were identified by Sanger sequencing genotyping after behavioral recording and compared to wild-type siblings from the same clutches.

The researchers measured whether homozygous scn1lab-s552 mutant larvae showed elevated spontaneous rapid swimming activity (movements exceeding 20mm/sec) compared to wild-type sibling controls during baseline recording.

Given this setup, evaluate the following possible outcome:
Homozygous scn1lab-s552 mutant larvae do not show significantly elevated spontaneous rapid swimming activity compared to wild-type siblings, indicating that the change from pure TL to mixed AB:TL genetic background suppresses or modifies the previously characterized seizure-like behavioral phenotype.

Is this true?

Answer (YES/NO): YES